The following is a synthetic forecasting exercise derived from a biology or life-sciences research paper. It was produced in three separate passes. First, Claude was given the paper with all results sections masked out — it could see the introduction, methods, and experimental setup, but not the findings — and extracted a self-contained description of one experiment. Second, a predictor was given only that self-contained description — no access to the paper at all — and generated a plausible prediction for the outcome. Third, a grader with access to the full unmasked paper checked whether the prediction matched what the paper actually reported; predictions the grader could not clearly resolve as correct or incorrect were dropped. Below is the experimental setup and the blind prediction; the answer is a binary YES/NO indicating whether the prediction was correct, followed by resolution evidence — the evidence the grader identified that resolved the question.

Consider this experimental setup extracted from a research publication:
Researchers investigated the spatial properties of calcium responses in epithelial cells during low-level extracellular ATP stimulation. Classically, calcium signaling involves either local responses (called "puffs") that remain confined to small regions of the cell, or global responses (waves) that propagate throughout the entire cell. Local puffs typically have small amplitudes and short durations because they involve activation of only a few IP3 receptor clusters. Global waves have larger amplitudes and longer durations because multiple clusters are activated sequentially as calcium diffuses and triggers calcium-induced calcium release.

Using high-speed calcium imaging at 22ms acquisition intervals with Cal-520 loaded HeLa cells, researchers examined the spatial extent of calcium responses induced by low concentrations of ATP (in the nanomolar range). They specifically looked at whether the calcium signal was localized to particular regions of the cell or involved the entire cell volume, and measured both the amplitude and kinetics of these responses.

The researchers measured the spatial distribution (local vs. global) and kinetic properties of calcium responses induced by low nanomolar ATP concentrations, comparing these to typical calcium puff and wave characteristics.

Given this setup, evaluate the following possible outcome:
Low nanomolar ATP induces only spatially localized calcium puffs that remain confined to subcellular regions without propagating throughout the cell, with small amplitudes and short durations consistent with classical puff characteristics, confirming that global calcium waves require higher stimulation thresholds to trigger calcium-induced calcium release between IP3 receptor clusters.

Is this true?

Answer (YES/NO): NO